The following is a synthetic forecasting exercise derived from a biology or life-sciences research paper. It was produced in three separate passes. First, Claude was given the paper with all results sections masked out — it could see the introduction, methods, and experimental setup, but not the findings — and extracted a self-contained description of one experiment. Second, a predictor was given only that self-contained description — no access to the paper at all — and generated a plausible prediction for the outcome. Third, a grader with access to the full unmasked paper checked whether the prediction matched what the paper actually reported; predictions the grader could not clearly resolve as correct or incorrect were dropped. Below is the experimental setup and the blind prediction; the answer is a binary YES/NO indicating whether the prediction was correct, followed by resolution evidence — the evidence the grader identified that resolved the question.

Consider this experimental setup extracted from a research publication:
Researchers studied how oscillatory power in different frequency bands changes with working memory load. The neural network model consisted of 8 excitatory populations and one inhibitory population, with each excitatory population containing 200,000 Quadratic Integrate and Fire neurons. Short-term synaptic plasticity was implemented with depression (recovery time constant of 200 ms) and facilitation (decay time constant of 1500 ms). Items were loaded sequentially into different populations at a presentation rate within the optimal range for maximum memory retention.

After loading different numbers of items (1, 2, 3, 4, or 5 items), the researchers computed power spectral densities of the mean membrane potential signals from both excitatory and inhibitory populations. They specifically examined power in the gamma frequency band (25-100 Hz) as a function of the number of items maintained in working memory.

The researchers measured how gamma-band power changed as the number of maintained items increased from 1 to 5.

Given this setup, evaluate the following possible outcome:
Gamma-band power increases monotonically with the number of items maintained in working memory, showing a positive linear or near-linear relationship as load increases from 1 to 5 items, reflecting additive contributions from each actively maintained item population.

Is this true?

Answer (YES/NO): YES